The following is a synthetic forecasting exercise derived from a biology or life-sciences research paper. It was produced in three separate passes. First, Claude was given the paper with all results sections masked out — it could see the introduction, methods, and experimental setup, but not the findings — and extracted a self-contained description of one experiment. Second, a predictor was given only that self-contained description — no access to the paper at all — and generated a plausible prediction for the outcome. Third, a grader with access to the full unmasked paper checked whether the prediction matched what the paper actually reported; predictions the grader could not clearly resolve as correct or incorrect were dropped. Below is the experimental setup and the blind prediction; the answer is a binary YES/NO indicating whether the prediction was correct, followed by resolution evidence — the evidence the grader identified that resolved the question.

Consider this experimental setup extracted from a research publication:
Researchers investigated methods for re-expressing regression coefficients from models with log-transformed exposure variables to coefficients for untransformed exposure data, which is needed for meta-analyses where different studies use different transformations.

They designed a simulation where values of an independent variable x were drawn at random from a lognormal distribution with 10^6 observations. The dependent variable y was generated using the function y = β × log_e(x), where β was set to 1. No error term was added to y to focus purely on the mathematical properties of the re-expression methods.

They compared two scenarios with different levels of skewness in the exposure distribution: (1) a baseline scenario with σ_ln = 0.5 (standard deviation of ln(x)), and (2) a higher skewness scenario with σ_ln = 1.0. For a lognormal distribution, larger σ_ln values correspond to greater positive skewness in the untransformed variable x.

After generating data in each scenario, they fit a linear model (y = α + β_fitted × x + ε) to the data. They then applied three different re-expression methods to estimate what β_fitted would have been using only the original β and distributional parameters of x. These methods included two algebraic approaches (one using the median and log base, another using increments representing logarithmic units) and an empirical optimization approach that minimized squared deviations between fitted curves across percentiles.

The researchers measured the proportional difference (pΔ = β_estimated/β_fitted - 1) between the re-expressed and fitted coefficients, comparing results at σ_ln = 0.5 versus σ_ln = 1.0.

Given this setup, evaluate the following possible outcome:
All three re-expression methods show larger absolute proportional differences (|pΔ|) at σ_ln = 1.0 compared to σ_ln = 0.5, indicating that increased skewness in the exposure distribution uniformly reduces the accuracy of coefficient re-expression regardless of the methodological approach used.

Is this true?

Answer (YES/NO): YES